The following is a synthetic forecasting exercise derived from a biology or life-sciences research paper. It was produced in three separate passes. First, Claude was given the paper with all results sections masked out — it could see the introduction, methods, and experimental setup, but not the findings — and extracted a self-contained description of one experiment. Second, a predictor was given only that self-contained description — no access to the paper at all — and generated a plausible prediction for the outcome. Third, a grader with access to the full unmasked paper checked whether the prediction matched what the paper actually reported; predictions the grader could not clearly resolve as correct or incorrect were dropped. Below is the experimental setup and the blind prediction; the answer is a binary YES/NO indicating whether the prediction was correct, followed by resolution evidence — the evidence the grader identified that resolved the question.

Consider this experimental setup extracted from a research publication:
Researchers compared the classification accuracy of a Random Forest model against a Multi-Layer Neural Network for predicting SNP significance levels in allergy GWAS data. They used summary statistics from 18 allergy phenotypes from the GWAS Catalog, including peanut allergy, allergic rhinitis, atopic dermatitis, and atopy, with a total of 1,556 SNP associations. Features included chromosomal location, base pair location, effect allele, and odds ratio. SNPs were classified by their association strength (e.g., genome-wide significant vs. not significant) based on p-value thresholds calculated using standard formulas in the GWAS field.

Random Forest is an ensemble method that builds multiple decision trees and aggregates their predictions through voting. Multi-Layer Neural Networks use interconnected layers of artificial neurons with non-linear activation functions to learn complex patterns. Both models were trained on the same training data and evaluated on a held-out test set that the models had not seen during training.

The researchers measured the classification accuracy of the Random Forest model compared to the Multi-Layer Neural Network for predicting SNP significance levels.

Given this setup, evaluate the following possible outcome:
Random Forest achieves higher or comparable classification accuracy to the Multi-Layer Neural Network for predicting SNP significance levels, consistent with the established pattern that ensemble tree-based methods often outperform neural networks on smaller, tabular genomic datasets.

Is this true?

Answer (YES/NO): YES